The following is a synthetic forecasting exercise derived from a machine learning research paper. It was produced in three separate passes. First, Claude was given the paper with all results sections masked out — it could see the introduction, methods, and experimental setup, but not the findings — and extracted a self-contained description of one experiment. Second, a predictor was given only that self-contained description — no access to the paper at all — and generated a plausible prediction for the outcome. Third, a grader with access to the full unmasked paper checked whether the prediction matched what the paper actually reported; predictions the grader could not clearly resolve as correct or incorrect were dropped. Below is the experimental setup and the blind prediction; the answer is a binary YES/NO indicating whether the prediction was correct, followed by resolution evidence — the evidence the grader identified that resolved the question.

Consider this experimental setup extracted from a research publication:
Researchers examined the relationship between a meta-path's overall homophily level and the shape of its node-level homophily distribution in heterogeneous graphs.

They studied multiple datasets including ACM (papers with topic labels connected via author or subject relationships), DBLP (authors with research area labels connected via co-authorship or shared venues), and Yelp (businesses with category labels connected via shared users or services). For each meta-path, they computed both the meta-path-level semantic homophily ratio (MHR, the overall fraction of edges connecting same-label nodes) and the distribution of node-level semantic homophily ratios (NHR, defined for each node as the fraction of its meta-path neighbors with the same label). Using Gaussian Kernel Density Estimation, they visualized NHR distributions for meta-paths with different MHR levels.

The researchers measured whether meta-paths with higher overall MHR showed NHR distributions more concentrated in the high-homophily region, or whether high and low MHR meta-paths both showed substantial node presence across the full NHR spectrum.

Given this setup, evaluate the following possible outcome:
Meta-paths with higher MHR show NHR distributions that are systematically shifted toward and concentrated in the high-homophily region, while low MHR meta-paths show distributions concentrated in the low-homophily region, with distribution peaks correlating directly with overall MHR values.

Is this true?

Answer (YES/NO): NO